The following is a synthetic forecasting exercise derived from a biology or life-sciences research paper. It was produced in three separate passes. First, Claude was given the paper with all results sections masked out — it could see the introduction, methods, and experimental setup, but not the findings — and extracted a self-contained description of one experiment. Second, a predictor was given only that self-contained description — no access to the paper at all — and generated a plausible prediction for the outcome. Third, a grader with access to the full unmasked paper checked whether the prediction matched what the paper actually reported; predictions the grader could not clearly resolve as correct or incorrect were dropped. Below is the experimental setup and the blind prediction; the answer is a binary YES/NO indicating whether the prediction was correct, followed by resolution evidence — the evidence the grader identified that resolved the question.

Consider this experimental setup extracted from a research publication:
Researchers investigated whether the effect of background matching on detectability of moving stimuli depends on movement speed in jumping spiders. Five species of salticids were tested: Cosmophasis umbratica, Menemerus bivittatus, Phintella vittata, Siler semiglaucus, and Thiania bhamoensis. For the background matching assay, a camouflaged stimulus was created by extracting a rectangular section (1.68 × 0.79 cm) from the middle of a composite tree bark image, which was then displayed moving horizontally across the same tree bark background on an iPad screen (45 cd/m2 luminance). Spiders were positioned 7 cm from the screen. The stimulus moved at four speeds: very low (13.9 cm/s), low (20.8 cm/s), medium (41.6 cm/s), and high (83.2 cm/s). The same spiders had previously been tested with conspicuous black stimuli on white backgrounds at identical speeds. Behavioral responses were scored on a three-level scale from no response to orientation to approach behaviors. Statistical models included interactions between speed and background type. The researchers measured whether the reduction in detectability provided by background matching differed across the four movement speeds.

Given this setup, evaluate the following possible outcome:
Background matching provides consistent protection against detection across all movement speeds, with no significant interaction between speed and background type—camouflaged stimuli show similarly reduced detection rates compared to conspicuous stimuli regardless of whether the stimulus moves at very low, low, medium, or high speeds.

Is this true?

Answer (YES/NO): YES